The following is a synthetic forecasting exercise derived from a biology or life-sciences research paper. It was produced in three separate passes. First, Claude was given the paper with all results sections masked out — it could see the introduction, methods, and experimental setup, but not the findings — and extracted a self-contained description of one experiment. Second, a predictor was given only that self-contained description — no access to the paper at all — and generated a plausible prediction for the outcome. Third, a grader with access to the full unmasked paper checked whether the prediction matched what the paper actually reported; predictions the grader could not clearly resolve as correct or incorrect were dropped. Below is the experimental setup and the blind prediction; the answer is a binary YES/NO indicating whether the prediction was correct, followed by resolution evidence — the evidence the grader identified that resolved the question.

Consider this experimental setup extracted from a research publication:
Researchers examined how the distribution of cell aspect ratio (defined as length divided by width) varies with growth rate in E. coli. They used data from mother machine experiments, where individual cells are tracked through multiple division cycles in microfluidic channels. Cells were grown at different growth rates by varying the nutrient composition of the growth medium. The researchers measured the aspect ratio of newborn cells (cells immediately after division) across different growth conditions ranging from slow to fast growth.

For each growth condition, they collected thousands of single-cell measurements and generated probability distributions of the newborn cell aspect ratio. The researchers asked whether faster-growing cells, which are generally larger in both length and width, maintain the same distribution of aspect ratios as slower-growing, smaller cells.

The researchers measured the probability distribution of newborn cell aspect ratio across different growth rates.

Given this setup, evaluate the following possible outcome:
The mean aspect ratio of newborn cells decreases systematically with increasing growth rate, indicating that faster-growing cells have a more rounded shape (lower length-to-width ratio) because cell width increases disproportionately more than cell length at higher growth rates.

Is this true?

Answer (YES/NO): NO